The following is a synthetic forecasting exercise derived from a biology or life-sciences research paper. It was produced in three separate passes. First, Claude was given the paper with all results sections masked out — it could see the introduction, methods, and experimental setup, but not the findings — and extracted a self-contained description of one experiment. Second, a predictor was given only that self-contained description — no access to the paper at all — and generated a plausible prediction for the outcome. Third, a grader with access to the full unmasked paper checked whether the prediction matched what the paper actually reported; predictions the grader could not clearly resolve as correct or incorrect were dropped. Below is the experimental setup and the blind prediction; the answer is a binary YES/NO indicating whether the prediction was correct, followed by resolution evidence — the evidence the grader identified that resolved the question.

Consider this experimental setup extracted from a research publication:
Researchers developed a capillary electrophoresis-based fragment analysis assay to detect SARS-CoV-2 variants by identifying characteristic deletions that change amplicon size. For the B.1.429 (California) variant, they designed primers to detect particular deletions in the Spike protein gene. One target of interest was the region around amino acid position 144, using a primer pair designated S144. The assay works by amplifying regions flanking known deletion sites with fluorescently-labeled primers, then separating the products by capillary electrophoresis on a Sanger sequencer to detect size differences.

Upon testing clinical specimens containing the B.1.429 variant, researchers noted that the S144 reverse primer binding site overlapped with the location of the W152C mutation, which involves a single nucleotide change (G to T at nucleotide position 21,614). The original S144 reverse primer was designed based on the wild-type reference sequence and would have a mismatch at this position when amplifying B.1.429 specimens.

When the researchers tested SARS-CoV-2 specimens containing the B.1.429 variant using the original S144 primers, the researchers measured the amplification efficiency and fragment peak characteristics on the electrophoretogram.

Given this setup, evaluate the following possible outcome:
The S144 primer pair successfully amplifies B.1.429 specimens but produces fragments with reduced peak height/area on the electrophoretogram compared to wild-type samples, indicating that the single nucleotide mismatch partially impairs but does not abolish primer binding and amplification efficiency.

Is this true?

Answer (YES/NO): NO